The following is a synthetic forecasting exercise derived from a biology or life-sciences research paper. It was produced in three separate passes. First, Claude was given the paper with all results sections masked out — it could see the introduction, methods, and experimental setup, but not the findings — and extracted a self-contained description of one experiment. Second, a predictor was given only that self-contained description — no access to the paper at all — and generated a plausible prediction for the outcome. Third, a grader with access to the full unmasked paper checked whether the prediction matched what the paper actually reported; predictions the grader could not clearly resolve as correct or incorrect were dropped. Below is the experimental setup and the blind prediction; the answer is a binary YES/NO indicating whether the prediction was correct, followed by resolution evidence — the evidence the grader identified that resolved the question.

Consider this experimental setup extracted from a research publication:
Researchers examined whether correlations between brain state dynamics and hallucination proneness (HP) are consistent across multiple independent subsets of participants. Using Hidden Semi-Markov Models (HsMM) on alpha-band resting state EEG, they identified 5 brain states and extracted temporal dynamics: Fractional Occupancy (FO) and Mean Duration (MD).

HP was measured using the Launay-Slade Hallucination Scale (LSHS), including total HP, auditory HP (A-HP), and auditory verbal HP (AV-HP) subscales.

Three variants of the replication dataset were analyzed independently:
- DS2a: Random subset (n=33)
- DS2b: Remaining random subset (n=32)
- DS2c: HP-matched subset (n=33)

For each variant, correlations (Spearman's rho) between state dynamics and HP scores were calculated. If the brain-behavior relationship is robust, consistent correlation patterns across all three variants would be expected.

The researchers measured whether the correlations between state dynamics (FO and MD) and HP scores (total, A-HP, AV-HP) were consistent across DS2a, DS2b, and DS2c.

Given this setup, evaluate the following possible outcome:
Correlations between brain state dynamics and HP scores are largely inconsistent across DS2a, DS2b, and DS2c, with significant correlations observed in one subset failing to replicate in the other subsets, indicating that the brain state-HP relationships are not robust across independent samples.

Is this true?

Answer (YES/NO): YES